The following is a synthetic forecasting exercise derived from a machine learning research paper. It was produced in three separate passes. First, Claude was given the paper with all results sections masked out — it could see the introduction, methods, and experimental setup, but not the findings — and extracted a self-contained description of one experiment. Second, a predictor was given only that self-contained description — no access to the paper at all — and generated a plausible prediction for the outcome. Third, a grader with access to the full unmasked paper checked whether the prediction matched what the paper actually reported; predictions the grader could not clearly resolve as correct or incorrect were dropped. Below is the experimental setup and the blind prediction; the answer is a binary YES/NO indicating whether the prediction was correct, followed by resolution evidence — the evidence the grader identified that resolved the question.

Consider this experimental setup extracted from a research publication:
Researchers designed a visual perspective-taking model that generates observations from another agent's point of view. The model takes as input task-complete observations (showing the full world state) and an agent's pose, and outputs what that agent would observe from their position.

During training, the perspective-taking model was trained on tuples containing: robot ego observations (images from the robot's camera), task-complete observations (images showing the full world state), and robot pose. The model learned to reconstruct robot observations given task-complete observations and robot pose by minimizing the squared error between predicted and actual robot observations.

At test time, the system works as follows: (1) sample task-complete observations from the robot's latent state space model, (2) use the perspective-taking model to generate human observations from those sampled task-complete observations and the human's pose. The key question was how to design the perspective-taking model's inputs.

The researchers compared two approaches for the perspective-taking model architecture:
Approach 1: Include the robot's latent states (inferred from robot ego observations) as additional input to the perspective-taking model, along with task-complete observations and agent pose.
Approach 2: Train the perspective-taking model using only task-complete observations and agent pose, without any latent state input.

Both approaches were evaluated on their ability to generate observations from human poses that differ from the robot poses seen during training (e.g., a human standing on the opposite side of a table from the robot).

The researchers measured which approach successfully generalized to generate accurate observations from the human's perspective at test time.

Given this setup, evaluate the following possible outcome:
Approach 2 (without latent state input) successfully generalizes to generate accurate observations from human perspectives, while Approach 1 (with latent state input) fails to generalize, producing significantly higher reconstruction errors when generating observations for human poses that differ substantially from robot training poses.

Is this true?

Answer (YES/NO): YES